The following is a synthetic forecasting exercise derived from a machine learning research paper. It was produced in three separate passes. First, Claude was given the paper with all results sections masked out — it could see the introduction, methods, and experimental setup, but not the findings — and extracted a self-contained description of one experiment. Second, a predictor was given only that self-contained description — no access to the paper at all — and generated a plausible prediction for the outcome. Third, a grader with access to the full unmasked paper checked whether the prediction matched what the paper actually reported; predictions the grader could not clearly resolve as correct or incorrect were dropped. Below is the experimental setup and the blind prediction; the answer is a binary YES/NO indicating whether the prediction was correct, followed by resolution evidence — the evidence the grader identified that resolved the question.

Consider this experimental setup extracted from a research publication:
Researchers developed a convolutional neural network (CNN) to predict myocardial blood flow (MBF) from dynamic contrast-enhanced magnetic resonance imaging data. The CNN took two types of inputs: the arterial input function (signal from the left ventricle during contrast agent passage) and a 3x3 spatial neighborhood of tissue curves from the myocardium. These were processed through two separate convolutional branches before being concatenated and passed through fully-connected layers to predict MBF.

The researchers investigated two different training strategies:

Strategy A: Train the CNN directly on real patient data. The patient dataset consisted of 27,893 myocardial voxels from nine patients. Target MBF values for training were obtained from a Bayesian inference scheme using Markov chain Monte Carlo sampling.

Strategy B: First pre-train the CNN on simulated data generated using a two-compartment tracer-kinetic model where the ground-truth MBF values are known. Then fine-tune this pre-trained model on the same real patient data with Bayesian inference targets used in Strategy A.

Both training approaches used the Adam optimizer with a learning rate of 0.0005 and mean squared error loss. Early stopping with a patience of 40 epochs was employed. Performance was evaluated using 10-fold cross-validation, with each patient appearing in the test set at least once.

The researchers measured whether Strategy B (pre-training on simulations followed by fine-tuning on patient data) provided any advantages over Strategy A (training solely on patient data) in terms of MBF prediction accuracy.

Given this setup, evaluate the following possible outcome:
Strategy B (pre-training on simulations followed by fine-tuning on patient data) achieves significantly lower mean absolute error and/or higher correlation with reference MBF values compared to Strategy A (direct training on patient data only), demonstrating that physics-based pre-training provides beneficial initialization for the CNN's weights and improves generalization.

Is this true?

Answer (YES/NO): NO